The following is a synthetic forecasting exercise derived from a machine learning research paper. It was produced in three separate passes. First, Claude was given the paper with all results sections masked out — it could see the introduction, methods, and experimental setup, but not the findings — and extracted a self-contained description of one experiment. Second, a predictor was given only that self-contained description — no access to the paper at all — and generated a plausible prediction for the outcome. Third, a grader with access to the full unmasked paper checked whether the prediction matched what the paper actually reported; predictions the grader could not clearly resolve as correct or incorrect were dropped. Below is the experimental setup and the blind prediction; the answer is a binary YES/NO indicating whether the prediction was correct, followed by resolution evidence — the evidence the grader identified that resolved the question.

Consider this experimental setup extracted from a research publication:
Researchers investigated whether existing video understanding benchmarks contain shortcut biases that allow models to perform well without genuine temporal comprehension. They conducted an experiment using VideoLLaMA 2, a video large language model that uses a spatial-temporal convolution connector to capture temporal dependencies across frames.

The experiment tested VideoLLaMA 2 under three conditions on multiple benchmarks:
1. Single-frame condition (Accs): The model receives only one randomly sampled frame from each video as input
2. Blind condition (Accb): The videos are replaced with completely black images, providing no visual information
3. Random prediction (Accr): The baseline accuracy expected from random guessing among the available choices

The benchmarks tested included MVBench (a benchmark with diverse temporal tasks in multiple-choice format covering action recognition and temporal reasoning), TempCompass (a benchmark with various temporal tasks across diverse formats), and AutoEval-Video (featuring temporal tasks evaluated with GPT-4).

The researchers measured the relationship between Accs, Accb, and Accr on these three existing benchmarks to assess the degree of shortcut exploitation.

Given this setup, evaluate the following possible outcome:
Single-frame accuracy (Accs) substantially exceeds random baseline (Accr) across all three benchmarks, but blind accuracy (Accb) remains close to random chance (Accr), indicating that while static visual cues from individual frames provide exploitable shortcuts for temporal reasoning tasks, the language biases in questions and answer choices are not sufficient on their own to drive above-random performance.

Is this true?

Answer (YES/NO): NO